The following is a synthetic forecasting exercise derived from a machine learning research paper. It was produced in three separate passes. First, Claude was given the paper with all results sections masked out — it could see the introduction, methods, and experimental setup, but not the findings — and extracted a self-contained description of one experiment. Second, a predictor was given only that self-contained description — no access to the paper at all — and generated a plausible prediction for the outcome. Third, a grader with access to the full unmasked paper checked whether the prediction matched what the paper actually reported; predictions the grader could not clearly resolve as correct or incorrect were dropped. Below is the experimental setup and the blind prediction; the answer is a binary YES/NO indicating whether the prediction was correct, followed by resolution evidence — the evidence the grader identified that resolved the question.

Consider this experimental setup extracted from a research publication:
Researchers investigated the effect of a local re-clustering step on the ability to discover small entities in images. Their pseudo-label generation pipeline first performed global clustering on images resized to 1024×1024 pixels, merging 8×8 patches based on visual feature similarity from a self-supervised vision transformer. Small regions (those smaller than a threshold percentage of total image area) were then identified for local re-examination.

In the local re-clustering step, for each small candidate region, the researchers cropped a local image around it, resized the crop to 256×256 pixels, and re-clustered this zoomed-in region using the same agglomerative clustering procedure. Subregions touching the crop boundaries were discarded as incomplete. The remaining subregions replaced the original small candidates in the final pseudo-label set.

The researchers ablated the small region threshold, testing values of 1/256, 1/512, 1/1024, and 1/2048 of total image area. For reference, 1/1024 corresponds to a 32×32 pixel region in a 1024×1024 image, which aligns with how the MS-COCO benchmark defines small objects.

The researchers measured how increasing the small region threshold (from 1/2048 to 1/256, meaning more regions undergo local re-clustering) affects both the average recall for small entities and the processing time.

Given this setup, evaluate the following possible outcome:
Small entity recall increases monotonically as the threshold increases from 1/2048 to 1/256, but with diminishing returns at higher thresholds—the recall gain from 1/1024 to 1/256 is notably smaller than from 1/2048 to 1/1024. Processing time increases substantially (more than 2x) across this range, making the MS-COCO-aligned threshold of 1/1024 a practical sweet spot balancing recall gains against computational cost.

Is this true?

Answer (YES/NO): NO